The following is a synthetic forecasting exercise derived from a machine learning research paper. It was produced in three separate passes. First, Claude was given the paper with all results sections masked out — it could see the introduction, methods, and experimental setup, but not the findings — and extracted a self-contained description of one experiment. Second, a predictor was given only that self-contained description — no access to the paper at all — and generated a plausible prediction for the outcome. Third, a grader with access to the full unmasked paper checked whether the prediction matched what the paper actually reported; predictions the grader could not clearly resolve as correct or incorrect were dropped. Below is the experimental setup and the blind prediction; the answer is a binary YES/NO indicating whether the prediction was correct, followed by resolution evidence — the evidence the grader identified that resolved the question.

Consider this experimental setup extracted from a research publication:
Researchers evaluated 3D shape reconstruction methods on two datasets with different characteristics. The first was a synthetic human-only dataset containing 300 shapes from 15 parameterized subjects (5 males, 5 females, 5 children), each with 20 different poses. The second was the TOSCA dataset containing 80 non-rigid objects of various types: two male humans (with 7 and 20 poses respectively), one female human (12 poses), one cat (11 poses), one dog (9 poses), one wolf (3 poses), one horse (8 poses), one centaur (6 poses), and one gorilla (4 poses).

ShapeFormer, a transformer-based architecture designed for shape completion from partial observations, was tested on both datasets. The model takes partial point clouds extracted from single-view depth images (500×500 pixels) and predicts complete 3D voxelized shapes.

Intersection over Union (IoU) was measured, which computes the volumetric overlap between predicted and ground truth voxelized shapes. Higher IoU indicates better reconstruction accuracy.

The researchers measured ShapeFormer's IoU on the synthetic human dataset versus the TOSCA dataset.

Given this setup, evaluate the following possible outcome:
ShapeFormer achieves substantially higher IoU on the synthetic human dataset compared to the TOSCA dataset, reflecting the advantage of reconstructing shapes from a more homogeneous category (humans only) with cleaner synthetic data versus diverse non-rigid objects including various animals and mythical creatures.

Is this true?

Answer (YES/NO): YES